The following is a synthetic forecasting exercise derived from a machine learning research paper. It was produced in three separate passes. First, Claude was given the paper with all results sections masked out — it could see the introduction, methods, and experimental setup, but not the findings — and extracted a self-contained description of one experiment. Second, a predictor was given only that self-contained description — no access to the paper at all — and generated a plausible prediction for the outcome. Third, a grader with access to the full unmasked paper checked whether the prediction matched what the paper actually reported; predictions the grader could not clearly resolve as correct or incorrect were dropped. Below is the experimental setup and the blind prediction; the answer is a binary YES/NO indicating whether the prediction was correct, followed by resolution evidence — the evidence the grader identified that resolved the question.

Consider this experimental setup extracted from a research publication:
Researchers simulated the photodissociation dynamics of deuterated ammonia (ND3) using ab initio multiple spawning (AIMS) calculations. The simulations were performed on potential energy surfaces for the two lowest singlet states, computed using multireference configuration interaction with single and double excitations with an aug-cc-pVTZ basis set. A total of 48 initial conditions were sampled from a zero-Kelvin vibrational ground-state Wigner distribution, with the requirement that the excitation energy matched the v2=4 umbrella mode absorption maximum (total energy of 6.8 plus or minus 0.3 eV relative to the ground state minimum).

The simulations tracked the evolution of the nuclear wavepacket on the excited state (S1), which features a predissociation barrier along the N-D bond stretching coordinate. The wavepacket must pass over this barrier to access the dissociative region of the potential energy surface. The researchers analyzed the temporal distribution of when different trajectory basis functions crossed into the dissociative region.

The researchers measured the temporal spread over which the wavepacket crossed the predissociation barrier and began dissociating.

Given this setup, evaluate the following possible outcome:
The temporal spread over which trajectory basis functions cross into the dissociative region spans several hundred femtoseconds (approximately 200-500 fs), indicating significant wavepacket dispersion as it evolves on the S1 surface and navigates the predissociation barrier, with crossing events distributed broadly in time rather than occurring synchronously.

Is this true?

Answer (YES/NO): NO